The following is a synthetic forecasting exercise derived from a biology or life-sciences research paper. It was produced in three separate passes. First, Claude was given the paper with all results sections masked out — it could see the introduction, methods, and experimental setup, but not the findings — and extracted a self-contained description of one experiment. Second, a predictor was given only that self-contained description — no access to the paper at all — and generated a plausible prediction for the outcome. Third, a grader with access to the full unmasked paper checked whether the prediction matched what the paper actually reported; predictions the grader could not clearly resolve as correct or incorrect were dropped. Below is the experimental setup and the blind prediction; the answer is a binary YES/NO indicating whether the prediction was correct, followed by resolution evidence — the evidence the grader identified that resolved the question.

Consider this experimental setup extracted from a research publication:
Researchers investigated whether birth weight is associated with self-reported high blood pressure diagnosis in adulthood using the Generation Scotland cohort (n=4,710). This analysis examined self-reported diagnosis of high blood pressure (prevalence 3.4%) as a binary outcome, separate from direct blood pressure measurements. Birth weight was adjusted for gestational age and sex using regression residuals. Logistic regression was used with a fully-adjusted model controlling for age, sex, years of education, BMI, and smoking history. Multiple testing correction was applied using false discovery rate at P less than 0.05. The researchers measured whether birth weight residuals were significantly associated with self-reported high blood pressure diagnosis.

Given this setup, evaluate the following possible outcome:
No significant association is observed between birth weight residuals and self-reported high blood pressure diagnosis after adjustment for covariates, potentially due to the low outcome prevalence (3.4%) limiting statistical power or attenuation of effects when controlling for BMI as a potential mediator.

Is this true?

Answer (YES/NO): YES